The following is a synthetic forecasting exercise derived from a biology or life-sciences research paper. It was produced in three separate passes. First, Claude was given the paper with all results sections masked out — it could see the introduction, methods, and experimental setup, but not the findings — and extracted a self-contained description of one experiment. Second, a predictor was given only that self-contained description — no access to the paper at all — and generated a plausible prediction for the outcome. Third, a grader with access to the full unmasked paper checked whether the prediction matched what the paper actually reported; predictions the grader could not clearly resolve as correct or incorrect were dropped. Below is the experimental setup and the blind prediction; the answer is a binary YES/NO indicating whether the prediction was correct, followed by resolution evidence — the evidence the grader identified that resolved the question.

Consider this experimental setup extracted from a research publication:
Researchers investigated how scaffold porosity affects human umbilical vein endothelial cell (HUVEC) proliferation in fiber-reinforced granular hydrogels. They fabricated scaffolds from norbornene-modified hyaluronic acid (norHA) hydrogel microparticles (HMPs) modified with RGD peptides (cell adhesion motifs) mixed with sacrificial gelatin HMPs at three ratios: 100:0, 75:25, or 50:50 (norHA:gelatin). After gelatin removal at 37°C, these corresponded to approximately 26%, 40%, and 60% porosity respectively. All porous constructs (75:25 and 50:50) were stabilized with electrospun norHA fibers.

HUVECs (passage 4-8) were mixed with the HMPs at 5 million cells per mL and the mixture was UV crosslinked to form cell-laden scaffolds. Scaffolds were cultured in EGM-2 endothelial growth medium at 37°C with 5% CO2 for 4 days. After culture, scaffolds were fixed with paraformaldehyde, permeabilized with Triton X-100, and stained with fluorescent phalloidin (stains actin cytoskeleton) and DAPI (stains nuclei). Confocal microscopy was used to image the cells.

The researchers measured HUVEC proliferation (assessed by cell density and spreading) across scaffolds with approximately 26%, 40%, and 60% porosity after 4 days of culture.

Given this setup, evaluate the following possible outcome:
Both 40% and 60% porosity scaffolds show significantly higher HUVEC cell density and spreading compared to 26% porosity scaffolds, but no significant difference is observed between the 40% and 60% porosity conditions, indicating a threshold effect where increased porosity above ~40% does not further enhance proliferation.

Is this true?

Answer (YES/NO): NO